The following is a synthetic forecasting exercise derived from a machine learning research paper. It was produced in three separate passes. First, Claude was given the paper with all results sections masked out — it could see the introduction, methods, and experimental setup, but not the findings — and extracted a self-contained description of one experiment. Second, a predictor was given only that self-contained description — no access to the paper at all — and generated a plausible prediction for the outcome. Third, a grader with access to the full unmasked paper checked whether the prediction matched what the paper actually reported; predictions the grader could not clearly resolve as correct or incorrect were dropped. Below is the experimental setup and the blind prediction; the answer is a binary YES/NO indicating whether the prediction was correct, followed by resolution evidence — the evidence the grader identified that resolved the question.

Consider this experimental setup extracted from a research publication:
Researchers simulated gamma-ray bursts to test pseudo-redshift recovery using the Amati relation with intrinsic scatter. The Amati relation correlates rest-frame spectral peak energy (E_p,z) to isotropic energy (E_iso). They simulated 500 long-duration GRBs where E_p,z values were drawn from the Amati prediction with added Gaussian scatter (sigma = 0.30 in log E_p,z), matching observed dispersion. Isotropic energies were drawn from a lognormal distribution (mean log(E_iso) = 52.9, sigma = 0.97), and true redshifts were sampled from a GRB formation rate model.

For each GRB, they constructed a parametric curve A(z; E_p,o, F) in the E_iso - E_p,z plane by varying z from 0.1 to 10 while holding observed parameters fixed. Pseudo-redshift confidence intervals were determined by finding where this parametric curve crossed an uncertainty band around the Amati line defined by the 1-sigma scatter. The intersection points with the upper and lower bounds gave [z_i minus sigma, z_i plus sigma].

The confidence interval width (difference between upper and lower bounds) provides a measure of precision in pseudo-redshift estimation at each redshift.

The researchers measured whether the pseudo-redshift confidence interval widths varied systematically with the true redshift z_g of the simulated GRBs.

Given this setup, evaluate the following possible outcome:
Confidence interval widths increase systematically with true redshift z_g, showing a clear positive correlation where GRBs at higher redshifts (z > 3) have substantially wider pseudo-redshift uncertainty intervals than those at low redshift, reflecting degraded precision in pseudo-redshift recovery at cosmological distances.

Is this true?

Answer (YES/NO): NO